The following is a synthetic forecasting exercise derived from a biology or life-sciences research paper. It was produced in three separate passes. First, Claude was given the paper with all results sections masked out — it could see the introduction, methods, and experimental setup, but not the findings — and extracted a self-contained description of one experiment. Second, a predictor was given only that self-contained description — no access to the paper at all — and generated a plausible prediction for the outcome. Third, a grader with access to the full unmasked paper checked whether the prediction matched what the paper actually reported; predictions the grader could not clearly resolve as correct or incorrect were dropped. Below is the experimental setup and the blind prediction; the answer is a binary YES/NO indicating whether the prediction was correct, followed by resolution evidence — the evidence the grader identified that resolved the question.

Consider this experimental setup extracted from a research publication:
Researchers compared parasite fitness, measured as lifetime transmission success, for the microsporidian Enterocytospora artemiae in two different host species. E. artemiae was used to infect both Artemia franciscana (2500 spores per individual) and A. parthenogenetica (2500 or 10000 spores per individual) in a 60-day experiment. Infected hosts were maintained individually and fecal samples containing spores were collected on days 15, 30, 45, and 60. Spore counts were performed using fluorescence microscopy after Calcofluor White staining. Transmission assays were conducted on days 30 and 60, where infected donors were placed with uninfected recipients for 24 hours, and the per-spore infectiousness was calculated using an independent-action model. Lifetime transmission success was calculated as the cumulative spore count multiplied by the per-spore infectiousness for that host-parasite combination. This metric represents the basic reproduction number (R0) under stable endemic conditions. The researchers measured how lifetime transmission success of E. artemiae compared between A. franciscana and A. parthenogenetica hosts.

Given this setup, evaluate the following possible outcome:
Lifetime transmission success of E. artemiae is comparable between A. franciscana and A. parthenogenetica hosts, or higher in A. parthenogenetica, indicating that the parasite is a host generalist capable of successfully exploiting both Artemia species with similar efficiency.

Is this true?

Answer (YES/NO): NO